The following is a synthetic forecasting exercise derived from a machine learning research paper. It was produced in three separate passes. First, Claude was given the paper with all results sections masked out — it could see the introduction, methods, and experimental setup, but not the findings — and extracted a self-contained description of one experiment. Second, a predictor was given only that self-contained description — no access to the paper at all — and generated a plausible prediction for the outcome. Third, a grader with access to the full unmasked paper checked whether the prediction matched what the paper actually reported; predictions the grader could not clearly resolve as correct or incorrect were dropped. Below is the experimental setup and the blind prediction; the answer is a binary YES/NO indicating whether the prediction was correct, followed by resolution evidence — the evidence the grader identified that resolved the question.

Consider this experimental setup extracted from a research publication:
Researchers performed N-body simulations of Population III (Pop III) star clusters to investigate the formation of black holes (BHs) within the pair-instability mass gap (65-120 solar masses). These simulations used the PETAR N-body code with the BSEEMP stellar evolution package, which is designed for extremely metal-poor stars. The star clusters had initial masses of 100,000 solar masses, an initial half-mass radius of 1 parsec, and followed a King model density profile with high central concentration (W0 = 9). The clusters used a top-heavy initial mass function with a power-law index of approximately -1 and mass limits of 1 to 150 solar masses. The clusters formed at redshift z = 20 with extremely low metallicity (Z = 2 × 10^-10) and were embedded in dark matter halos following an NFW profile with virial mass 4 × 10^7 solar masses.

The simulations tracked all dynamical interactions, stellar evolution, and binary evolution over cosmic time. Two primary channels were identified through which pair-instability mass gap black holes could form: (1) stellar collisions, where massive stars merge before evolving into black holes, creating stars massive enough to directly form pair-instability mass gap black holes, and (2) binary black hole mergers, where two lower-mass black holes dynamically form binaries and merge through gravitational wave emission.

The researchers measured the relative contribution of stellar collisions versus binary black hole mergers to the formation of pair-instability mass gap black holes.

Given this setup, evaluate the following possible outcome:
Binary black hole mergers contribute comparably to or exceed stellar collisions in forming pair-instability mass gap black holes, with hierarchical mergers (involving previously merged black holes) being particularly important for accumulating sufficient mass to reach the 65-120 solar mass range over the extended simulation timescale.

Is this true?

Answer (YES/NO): NO